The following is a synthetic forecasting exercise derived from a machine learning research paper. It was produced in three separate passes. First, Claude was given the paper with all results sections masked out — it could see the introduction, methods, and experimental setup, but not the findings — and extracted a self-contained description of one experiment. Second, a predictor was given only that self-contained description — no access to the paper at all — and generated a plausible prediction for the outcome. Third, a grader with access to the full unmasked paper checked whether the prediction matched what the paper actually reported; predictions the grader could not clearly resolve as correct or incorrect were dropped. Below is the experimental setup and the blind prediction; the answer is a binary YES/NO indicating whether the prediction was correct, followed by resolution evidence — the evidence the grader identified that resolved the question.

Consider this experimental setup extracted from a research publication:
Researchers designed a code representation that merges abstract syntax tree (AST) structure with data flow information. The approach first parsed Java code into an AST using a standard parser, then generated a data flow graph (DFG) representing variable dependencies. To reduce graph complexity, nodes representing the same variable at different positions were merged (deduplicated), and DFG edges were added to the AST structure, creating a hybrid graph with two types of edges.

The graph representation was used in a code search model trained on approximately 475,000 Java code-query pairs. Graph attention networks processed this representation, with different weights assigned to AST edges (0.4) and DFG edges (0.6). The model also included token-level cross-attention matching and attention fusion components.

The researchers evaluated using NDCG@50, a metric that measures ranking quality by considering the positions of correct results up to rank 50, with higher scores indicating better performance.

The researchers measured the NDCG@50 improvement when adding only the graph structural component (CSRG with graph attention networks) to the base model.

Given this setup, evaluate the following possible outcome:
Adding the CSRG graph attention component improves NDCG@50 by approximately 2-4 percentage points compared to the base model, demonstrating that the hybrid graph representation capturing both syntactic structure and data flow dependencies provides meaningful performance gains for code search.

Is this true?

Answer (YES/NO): YES